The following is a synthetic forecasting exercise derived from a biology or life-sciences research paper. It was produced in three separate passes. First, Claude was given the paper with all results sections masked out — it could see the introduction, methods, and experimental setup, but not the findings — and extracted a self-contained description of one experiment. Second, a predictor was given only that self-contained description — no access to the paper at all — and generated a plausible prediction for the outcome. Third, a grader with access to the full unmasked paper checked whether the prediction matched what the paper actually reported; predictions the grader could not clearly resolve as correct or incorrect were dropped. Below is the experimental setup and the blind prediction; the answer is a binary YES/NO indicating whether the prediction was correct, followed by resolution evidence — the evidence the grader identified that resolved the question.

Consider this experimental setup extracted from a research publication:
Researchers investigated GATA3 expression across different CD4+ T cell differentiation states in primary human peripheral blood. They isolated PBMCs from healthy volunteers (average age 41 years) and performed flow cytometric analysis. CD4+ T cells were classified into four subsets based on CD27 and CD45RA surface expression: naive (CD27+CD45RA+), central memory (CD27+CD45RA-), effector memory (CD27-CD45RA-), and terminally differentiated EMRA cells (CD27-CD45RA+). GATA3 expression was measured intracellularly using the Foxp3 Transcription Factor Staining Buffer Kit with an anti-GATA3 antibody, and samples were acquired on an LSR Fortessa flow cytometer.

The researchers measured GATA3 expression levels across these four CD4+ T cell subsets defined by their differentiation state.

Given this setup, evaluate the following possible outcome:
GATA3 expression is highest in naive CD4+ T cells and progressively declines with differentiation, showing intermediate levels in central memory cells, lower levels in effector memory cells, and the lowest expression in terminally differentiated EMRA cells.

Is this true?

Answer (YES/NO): NO